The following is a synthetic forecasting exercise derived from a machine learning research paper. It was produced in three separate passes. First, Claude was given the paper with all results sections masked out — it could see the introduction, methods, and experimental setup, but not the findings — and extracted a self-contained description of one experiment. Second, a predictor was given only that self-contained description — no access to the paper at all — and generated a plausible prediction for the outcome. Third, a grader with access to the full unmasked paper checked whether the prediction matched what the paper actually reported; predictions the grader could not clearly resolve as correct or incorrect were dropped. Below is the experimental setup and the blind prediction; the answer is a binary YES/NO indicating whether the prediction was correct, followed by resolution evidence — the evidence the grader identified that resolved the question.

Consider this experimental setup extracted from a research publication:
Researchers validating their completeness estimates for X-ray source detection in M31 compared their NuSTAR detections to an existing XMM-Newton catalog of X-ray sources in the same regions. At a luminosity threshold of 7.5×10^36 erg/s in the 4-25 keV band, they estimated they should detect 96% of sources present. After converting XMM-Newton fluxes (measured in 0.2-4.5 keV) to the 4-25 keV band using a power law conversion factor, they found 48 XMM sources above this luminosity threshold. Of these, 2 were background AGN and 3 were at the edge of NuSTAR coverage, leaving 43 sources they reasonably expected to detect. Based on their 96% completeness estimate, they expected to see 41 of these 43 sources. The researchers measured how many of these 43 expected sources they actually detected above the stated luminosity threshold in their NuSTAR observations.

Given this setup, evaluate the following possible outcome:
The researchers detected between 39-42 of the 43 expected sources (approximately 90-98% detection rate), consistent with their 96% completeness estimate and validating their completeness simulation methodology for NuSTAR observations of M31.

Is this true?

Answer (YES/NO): NO